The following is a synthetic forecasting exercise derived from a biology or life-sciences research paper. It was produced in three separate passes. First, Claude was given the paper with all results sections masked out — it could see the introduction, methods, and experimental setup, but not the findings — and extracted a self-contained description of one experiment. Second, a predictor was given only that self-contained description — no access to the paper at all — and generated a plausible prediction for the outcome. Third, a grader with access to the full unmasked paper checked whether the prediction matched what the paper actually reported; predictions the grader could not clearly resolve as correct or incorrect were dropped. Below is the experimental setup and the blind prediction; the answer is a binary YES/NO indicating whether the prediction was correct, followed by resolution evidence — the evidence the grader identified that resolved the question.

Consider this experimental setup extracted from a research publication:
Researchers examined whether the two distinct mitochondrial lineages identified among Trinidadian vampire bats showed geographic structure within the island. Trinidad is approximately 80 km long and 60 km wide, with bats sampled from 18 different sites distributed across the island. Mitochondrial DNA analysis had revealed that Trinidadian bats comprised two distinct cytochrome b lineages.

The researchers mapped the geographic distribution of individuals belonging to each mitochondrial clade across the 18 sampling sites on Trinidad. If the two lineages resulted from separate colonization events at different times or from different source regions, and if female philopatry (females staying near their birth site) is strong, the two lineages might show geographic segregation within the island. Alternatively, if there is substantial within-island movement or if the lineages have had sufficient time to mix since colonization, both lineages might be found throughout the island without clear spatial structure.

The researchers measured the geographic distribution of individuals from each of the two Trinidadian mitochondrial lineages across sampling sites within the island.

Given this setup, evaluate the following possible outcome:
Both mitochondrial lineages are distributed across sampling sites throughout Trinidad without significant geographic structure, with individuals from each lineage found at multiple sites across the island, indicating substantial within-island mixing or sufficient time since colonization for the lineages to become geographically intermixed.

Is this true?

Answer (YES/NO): NO